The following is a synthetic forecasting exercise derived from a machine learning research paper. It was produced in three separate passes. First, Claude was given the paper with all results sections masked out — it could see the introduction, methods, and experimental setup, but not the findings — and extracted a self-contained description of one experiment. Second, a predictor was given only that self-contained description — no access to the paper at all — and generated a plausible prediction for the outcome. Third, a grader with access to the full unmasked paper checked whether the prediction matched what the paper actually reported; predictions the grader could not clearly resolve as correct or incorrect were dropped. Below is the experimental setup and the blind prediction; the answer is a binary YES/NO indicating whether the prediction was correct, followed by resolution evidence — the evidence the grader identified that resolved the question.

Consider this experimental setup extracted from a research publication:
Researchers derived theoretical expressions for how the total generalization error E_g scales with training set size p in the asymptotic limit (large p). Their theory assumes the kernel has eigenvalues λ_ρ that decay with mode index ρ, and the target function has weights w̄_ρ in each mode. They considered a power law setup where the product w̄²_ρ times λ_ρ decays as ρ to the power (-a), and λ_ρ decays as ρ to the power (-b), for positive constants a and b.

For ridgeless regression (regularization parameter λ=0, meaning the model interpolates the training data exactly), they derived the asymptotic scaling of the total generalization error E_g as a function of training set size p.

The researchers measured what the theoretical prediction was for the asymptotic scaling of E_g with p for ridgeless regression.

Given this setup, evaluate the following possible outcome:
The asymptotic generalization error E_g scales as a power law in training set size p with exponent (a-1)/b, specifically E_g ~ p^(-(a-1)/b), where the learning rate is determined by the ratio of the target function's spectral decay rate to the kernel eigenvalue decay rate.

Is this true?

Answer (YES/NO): NO